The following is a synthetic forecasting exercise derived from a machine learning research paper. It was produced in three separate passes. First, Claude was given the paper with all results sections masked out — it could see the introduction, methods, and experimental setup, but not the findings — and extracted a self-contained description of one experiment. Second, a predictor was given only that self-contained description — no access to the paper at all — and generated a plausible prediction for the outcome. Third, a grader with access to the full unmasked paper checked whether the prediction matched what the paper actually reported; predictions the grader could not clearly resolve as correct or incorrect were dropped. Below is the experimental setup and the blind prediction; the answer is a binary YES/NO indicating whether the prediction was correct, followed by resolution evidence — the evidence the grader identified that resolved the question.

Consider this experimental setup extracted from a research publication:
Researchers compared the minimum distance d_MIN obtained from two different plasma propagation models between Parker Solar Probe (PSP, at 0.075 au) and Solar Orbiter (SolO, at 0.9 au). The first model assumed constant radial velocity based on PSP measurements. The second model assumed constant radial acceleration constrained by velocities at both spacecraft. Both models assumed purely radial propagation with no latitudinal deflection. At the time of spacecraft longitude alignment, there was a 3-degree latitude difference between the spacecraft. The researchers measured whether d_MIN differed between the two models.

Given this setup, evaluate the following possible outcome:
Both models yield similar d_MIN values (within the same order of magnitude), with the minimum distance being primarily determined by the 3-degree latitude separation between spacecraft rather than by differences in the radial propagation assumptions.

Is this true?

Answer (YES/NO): YES